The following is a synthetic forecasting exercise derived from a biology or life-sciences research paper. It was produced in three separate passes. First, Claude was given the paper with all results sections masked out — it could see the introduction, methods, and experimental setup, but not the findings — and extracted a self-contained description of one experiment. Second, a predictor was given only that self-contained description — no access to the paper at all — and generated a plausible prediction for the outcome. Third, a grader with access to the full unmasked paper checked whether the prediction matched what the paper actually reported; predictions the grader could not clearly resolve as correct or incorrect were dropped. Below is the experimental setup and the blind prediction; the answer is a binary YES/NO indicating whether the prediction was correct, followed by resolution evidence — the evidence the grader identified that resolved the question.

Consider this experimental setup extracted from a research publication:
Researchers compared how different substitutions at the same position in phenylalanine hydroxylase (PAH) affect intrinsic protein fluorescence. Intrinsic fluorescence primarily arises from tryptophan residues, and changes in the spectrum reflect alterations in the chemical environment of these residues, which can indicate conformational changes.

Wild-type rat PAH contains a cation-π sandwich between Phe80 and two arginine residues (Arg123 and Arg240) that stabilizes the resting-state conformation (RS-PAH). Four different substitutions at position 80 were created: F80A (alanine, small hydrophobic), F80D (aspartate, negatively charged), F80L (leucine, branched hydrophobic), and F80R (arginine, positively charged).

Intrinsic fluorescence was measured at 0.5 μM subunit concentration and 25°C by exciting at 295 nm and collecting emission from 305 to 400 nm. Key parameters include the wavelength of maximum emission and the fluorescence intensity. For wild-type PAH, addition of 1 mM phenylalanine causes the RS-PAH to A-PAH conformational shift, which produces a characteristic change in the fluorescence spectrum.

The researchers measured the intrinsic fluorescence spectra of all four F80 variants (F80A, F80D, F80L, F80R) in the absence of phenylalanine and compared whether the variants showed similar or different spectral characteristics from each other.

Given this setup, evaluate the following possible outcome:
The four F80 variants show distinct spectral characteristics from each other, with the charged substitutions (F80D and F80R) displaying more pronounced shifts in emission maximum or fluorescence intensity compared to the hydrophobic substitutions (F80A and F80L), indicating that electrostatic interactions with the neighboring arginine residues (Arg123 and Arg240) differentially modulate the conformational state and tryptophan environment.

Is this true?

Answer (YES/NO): NO